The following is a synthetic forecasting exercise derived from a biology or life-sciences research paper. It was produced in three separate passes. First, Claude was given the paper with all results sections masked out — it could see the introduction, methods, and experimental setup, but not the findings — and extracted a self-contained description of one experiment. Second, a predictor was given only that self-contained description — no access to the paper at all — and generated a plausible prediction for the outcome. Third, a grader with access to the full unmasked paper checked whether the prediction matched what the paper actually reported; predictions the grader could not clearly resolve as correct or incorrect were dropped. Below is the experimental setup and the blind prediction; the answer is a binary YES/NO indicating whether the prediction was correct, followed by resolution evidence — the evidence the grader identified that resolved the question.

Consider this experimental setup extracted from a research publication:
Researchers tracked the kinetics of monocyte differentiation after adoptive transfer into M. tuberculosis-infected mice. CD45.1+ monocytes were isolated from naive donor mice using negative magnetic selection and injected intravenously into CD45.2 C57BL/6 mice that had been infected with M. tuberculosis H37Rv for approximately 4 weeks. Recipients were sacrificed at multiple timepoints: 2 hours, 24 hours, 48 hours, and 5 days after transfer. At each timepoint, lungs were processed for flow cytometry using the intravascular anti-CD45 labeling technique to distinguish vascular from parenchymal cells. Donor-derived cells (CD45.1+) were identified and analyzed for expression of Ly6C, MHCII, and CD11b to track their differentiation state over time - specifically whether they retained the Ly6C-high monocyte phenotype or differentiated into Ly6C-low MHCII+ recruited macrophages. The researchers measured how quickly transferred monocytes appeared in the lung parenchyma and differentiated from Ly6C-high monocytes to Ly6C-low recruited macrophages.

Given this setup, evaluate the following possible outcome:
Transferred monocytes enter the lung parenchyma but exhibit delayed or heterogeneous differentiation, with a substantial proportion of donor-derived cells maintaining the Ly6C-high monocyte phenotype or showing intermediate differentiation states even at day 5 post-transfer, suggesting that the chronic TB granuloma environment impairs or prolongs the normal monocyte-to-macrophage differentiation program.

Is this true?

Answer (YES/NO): NO